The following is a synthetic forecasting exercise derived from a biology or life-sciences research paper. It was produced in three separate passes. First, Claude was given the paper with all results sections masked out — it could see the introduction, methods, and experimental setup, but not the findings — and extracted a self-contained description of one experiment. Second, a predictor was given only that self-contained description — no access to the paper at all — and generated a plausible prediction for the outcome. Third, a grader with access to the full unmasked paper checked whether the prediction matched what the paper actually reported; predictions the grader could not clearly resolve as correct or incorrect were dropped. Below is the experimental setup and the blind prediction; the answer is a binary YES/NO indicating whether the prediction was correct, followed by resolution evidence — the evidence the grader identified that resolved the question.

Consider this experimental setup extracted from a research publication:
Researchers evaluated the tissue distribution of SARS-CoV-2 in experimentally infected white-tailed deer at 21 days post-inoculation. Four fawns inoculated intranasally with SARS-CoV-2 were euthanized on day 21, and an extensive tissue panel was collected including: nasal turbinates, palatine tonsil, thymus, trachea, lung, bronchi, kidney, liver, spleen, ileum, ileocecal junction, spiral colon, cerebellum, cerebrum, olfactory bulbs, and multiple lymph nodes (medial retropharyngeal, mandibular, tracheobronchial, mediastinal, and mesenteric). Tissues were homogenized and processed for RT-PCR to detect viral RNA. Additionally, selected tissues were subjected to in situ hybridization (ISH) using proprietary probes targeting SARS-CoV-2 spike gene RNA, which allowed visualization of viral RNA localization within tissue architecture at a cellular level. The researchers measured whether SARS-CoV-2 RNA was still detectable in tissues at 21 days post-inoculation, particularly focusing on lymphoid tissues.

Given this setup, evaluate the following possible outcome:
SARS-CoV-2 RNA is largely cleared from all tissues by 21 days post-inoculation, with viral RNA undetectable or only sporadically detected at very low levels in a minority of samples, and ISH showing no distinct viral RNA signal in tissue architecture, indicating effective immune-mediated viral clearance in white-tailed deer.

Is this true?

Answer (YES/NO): NO